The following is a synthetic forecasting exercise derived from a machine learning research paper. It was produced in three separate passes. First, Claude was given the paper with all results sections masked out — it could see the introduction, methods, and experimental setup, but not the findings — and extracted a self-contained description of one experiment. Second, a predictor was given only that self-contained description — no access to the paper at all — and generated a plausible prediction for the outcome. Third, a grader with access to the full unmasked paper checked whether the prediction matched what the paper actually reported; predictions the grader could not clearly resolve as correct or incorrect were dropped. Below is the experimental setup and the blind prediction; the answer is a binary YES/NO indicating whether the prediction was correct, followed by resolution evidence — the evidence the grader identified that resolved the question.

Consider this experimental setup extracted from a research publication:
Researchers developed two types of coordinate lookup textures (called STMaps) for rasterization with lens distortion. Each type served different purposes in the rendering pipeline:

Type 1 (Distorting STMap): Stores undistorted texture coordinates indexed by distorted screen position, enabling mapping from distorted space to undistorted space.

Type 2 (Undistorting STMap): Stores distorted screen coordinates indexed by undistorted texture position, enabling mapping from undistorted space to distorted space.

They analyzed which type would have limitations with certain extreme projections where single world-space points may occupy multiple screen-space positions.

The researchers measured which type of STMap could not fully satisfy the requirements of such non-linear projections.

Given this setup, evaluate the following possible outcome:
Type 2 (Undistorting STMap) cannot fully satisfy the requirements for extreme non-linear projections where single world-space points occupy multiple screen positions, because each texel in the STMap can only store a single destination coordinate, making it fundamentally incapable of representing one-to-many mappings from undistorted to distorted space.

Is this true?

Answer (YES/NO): YES